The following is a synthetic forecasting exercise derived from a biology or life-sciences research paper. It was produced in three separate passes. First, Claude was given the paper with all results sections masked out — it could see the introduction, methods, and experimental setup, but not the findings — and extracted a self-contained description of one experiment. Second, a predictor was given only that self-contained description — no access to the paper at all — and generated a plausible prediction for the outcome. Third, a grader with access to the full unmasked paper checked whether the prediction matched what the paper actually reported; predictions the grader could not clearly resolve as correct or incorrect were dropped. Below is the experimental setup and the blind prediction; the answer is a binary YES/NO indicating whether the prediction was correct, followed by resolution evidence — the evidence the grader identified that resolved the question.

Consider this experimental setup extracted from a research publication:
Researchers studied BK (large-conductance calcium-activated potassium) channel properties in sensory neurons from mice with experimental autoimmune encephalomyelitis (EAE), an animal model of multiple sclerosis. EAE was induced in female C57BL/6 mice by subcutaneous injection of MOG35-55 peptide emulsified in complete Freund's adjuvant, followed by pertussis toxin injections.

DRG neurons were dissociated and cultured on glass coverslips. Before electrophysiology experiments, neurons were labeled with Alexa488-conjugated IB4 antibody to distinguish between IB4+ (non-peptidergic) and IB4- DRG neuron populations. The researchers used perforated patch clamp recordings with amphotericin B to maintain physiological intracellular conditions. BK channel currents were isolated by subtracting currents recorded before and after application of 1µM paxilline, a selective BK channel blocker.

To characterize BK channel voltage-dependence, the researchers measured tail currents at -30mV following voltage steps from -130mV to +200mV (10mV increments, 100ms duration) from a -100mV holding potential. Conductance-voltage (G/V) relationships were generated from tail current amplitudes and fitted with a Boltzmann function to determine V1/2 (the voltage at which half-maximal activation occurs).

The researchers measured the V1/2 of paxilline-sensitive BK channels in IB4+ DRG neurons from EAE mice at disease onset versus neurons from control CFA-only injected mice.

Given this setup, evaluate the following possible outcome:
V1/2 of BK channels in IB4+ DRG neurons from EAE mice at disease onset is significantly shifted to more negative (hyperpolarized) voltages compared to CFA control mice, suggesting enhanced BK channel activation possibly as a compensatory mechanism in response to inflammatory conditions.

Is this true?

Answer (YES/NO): NO